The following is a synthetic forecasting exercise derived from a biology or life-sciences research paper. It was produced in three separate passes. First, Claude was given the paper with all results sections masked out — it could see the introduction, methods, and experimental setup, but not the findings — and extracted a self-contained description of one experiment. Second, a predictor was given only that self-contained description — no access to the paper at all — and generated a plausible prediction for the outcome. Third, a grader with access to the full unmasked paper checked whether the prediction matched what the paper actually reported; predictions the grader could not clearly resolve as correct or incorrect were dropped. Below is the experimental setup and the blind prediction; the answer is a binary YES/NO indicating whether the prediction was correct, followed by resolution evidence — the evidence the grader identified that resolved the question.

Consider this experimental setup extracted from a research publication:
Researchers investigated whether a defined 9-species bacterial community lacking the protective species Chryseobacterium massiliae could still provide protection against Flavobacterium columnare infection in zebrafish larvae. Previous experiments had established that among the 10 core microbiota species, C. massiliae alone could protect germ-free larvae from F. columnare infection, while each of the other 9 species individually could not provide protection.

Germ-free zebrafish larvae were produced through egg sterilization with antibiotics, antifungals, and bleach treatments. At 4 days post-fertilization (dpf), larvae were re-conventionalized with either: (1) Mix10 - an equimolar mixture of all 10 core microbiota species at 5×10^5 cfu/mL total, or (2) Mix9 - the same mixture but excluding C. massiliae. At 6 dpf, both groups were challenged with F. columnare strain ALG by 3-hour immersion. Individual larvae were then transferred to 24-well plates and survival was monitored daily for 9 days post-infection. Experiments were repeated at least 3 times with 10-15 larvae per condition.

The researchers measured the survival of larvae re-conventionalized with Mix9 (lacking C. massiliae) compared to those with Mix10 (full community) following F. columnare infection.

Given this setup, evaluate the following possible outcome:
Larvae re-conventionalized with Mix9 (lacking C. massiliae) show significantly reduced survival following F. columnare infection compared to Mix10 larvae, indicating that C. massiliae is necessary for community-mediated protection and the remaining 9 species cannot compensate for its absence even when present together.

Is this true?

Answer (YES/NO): NO